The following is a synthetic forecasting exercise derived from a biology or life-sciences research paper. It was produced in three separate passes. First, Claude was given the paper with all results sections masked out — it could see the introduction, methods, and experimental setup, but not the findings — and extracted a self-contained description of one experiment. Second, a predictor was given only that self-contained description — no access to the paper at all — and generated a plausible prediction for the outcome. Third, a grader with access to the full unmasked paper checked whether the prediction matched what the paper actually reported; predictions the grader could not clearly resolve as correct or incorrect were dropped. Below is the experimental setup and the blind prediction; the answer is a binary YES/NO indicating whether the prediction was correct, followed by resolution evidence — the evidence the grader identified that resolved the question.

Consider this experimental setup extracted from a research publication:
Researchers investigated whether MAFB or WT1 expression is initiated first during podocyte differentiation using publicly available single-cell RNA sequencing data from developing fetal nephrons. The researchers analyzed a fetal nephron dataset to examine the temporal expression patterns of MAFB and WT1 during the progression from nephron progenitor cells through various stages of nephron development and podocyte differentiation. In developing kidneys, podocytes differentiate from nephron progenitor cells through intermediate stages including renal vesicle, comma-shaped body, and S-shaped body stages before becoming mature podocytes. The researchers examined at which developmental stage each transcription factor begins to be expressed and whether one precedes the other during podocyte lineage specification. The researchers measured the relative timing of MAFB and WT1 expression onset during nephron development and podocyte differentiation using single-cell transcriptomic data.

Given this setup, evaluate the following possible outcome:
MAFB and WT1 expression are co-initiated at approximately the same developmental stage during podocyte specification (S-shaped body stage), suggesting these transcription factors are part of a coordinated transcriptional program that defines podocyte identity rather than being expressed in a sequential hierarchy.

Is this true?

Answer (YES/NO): NO